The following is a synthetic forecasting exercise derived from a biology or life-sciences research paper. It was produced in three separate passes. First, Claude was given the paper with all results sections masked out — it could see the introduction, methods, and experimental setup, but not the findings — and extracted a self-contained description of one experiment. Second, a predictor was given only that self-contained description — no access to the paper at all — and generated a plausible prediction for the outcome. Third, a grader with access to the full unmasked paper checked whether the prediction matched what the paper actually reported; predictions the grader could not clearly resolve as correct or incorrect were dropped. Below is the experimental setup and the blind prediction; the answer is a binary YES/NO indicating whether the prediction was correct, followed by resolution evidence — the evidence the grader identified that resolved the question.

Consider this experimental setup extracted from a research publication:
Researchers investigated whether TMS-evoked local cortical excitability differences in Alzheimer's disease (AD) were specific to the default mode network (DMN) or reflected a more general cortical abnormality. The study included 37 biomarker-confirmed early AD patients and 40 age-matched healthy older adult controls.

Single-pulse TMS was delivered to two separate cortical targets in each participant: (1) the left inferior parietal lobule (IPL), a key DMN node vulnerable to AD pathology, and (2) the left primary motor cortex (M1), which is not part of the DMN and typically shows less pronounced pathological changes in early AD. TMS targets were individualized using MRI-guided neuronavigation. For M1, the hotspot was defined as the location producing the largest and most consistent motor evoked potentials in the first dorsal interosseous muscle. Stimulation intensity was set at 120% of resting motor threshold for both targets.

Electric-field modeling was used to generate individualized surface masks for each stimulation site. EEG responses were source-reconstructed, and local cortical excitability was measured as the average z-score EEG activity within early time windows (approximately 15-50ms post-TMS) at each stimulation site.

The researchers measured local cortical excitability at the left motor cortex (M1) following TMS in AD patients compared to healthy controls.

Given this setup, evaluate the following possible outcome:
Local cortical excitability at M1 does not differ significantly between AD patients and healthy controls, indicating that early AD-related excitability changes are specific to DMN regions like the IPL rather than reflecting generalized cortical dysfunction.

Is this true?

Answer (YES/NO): YES